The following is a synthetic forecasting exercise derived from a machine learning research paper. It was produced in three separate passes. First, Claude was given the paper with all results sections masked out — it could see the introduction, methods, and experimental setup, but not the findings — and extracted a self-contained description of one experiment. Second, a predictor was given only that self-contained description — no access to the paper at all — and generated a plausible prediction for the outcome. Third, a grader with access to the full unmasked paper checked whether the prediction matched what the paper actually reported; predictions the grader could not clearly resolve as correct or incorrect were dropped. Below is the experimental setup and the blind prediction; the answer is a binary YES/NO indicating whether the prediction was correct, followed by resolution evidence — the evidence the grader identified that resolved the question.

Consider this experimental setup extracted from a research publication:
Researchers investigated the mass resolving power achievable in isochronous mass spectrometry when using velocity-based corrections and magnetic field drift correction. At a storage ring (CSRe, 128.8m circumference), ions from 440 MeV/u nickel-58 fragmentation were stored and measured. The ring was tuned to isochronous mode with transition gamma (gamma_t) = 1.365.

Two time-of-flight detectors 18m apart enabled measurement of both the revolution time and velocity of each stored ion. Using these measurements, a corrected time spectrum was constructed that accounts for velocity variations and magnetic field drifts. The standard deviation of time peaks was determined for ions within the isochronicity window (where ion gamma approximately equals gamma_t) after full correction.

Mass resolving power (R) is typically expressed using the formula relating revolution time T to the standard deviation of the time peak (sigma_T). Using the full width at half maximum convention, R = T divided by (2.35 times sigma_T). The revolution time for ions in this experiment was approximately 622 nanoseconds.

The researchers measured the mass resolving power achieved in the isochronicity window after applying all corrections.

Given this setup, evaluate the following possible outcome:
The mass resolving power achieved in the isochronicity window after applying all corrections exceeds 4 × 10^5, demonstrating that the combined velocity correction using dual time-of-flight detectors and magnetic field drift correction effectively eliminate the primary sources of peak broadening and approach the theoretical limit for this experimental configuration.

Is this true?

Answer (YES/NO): NO